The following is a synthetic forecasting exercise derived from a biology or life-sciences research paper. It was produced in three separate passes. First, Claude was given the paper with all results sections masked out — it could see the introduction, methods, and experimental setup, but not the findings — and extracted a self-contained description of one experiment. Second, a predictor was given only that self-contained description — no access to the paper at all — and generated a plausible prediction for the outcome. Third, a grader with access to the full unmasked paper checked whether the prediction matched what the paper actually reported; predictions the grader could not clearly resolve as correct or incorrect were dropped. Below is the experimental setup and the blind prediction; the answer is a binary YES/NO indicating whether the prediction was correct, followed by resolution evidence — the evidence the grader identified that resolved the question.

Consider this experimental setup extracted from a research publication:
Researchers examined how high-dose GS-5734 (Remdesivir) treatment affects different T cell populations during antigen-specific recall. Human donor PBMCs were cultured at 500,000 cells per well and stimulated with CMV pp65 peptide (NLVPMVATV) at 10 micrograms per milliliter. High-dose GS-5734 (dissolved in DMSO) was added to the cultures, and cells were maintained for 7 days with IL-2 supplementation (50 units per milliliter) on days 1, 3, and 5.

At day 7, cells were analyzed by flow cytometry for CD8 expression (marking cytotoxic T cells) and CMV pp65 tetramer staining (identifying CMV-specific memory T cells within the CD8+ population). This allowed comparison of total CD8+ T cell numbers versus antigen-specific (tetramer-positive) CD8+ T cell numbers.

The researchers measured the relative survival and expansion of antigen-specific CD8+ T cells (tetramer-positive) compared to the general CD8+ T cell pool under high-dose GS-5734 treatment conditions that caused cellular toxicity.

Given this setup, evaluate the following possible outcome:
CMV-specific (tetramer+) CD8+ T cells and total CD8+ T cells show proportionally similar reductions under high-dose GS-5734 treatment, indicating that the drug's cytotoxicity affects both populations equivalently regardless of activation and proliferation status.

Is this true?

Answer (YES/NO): NO